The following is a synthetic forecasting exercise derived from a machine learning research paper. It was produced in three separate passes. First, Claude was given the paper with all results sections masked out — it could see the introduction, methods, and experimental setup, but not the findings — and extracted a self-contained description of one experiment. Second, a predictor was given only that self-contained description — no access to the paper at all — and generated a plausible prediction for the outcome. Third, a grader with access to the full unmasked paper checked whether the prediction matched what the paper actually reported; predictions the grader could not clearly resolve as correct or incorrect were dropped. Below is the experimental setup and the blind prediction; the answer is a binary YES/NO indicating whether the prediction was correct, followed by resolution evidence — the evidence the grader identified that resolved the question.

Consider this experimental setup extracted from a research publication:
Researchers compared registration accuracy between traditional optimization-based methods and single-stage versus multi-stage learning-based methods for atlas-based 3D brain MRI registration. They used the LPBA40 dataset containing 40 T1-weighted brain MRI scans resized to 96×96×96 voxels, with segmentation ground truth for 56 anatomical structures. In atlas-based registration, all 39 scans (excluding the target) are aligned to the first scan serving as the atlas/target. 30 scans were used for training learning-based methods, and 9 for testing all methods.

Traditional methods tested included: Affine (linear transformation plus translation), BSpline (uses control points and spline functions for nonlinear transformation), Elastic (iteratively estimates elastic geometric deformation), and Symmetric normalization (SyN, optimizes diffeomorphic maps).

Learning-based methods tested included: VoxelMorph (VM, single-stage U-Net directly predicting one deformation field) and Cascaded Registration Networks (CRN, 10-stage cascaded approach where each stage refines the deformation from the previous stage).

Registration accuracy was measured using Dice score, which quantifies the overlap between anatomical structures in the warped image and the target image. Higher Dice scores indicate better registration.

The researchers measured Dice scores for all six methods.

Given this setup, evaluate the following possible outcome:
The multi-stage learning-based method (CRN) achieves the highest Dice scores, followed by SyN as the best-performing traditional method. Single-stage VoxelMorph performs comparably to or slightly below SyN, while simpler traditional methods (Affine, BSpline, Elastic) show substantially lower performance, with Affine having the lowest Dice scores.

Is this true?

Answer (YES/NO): NO